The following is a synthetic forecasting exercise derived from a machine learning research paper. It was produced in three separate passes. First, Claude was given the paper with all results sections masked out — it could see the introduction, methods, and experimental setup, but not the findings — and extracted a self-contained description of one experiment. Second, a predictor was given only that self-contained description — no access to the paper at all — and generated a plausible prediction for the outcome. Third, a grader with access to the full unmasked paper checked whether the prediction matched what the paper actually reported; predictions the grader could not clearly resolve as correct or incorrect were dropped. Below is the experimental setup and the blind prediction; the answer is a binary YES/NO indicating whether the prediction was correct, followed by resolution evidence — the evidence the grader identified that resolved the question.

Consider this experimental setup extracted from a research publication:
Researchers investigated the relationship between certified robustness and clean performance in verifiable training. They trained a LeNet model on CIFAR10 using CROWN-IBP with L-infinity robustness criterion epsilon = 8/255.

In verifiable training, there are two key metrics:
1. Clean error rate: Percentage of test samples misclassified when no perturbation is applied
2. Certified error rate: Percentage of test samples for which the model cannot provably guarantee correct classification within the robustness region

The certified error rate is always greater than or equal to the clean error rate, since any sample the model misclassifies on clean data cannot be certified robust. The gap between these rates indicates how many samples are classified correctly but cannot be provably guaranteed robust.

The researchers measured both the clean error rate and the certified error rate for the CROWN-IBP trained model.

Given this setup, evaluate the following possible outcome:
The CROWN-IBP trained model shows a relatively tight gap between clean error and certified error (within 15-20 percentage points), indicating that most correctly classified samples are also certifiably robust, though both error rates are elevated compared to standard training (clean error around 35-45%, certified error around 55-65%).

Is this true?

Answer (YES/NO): NO